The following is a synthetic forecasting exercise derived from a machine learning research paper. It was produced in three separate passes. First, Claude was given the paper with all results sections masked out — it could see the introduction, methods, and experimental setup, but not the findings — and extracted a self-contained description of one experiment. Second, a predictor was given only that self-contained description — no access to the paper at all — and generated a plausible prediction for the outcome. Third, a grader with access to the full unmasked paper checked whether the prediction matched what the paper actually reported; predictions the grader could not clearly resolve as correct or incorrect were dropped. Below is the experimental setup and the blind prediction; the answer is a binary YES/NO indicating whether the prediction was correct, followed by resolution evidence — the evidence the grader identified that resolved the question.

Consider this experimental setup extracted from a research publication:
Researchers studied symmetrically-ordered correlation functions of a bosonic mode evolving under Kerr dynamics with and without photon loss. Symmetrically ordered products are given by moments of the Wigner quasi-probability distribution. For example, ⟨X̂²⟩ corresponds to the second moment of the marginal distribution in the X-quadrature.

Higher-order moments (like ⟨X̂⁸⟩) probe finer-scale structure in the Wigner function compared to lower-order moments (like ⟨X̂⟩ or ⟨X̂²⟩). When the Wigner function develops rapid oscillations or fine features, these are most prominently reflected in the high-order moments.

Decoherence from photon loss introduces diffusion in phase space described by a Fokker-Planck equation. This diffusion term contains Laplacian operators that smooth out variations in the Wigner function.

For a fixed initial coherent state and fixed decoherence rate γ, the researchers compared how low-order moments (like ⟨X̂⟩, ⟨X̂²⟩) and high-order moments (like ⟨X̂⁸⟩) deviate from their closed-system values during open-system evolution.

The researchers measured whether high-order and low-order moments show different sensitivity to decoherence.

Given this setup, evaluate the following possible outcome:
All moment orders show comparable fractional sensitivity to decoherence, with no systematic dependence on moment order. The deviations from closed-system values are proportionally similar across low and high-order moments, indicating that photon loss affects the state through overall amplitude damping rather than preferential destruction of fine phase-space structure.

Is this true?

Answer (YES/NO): NO